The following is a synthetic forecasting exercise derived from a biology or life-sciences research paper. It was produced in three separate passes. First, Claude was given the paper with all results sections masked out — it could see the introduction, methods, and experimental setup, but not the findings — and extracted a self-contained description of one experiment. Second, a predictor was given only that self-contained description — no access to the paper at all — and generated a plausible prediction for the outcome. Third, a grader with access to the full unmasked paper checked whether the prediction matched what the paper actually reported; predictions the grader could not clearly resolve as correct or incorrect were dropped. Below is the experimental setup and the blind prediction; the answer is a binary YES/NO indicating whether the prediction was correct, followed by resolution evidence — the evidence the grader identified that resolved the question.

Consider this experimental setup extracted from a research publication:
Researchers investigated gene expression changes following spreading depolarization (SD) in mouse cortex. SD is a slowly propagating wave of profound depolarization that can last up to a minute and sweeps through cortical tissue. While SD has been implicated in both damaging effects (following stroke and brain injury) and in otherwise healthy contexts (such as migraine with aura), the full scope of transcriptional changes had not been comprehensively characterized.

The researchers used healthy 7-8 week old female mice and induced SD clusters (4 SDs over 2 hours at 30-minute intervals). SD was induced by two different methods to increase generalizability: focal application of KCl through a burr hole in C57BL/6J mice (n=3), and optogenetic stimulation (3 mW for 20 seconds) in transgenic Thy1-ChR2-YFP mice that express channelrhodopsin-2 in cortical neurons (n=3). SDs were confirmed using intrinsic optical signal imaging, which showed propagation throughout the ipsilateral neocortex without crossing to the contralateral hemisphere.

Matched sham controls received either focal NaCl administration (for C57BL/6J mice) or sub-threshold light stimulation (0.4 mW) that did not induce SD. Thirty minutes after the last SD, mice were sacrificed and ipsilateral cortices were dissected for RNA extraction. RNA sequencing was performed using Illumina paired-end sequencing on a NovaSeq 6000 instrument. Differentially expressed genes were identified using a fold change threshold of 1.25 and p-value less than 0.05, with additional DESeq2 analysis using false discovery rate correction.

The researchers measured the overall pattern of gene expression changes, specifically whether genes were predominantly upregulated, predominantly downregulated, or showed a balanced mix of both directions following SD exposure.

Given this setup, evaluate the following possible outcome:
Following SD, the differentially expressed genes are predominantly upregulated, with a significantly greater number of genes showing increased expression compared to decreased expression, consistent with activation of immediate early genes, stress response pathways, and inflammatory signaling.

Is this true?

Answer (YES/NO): YES